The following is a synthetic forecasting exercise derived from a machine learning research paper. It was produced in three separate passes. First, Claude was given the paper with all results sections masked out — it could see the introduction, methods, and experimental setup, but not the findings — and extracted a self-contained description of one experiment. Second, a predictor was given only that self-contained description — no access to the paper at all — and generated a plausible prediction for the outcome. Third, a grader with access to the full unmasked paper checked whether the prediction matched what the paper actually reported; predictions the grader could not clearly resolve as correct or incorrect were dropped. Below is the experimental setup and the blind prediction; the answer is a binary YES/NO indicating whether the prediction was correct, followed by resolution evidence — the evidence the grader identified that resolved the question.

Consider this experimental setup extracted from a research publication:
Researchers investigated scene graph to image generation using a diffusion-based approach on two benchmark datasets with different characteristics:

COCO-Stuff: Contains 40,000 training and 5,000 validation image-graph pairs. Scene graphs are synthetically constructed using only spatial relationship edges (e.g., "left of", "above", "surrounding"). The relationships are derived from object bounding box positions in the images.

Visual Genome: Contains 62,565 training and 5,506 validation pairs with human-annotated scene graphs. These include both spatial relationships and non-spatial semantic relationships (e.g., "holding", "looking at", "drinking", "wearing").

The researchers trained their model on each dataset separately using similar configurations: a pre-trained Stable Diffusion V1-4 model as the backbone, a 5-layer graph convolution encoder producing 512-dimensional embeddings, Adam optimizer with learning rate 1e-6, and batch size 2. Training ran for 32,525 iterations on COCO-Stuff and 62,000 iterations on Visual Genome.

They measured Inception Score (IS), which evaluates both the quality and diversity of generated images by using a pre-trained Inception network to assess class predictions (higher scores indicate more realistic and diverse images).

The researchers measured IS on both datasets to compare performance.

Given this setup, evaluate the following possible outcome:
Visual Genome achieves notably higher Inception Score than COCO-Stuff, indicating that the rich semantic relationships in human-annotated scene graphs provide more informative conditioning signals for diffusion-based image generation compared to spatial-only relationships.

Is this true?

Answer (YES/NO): NO